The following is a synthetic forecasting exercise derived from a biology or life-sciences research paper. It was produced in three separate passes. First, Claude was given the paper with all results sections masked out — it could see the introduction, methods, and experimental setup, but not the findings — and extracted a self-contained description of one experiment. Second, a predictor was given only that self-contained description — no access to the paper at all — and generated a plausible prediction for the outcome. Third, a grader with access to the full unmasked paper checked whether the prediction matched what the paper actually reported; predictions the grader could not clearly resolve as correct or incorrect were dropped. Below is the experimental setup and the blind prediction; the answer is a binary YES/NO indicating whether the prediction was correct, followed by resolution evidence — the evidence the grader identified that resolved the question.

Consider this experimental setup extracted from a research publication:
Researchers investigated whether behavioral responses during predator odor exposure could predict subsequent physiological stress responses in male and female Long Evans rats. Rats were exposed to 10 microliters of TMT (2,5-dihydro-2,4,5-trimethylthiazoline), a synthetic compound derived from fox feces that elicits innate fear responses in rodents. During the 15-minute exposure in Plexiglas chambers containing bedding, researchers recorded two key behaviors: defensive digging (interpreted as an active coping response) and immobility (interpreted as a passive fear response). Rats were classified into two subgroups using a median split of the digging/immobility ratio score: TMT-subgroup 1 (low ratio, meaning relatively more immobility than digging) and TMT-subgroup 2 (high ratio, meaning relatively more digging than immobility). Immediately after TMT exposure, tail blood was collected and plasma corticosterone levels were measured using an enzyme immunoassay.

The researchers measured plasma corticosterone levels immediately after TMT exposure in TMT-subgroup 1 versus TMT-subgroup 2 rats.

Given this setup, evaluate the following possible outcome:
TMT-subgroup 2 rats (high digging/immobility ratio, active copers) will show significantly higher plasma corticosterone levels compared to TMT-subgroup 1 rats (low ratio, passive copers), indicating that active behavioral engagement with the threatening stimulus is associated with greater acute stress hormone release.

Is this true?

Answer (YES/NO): NO